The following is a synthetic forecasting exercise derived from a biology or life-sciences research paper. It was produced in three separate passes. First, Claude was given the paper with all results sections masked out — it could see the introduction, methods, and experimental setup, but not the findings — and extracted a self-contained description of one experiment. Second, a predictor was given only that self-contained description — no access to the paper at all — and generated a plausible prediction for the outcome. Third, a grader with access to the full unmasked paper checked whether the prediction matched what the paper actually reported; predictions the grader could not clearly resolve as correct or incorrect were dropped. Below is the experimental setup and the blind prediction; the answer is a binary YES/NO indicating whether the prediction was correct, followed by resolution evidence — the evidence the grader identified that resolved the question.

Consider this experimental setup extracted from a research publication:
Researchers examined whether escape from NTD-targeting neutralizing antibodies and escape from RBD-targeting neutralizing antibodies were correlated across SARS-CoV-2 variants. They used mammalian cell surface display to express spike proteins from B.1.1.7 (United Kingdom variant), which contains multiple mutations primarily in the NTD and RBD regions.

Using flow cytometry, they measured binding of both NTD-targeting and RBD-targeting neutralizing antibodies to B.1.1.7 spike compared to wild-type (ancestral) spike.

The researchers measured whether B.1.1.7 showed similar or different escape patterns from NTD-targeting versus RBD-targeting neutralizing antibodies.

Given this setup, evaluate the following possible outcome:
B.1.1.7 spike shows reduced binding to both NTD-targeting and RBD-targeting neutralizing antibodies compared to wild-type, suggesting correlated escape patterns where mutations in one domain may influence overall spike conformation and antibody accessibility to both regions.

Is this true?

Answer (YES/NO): NO